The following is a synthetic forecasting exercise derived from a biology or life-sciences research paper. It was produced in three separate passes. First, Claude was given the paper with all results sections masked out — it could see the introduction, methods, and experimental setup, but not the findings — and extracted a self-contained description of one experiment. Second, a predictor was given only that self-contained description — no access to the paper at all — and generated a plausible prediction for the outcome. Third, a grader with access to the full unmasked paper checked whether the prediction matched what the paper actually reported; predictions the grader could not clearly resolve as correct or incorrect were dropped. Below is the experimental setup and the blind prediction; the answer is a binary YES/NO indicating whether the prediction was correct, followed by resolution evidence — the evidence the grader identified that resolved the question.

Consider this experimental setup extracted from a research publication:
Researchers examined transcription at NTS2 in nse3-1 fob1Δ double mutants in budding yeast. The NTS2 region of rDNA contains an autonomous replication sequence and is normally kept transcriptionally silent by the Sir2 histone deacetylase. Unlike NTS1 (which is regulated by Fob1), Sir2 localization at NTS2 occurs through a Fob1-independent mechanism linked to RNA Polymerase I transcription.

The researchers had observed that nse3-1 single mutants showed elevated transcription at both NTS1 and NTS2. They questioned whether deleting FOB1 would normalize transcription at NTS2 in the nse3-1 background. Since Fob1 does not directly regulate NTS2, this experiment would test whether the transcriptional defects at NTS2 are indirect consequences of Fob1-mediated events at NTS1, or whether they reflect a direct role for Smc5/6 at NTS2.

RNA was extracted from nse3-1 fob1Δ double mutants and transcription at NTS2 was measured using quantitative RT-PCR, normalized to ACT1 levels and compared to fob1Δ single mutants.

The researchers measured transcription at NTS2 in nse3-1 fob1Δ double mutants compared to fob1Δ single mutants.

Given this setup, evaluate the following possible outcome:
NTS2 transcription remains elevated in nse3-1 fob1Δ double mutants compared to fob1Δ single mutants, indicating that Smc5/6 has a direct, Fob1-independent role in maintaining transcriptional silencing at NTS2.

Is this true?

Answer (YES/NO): YES